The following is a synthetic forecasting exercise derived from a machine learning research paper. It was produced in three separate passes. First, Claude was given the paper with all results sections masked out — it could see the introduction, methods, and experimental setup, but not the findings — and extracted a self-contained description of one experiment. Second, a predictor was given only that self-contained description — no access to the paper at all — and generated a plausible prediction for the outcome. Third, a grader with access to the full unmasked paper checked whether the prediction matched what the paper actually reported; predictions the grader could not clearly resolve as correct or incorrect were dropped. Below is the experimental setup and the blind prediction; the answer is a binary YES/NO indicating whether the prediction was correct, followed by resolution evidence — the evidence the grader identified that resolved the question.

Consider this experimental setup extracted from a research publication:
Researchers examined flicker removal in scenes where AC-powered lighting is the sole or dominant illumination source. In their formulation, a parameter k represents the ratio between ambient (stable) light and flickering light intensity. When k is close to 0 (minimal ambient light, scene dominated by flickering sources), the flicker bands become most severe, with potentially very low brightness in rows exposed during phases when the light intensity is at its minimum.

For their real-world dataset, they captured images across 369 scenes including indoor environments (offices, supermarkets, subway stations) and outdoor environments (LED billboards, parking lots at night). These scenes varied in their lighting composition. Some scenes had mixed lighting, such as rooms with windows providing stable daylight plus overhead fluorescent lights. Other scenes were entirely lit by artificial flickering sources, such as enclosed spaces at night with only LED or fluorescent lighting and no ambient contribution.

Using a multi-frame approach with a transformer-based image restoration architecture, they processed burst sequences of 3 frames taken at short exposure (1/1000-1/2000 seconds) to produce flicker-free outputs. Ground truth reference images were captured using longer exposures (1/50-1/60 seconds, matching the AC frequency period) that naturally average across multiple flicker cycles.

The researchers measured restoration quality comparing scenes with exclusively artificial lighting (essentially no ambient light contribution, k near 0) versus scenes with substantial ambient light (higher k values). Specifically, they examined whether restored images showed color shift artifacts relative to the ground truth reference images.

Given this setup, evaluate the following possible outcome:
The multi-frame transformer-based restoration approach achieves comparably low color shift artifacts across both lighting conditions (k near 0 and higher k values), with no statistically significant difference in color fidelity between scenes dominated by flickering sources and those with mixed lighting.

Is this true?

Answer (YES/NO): NO